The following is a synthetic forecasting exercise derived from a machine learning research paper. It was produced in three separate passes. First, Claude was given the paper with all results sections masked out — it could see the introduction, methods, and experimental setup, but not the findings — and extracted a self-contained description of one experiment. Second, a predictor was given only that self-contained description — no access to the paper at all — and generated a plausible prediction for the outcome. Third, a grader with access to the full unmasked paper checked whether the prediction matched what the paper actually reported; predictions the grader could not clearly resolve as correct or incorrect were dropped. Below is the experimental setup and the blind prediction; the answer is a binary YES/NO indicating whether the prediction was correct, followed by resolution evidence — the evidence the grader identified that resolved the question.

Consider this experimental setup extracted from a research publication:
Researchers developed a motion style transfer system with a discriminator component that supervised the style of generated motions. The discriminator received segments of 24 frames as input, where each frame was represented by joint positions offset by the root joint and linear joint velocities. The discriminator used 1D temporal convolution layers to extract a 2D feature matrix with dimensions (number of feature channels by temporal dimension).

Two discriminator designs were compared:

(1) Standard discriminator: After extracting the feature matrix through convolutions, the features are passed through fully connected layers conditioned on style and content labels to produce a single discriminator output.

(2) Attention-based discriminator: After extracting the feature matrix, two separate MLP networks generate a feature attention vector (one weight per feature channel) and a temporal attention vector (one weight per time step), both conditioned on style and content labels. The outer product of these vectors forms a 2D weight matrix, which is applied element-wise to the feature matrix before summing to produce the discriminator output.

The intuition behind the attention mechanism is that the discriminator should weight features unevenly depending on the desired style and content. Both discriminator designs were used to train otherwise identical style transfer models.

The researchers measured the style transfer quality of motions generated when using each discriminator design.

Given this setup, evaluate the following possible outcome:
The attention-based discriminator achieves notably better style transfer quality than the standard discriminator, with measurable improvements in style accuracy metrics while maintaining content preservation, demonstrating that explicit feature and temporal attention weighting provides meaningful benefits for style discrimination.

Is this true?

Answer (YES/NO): YES